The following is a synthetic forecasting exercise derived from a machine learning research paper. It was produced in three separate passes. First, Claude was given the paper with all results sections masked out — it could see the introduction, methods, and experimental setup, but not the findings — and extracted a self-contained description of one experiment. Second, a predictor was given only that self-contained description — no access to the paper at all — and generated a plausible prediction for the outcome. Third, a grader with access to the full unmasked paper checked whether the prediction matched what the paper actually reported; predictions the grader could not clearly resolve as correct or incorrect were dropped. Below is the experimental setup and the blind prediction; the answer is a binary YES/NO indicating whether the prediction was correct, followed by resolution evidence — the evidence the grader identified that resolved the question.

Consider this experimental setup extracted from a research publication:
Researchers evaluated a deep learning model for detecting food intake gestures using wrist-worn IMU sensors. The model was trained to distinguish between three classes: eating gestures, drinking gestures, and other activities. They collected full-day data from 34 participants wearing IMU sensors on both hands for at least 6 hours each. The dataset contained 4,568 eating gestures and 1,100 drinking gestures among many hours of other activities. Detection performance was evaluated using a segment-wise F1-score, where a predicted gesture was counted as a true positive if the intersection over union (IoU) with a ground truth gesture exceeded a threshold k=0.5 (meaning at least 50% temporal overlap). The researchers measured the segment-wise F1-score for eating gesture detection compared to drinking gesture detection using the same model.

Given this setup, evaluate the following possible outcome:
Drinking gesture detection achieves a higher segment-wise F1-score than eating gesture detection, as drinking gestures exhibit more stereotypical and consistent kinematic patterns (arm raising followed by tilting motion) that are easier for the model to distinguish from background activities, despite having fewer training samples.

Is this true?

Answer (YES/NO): YES